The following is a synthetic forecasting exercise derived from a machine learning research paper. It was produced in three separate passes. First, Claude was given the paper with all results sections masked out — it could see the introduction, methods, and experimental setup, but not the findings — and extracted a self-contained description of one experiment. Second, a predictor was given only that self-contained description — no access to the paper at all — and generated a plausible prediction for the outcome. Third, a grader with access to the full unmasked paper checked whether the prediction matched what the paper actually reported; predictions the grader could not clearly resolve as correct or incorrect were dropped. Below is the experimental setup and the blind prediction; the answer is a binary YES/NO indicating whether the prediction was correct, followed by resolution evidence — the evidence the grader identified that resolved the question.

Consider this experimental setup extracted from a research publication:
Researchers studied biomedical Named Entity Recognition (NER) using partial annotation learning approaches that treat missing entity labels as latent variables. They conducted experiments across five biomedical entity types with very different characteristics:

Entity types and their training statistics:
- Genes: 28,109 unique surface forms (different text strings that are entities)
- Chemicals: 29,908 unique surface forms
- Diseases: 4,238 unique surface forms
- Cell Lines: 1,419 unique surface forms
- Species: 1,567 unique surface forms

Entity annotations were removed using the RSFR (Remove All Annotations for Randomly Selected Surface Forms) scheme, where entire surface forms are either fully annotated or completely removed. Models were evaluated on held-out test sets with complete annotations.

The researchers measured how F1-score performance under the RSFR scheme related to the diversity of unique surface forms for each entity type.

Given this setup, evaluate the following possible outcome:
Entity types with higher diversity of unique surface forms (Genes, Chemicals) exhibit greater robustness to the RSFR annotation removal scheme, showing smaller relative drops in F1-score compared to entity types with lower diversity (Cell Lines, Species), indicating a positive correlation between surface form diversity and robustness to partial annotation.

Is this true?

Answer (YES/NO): NO